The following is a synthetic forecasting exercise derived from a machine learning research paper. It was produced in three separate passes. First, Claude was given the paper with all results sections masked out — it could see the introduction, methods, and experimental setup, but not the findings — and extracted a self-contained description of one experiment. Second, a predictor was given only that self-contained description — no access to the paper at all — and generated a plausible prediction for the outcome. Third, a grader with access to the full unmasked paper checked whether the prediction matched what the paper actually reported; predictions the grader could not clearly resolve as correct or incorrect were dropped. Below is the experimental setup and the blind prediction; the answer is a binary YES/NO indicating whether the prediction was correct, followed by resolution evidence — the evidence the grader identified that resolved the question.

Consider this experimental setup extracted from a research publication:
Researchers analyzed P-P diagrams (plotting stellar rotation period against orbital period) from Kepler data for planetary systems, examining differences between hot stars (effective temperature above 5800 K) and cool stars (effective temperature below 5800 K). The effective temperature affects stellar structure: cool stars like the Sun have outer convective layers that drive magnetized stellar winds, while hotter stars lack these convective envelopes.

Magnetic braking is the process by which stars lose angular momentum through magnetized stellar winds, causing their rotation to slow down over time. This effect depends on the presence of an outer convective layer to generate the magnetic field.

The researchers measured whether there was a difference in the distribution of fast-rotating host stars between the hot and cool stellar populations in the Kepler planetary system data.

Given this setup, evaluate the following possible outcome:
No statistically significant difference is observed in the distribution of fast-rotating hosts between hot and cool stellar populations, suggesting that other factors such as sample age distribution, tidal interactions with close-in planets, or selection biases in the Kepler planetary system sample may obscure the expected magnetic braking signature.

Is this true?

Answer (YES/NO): NO